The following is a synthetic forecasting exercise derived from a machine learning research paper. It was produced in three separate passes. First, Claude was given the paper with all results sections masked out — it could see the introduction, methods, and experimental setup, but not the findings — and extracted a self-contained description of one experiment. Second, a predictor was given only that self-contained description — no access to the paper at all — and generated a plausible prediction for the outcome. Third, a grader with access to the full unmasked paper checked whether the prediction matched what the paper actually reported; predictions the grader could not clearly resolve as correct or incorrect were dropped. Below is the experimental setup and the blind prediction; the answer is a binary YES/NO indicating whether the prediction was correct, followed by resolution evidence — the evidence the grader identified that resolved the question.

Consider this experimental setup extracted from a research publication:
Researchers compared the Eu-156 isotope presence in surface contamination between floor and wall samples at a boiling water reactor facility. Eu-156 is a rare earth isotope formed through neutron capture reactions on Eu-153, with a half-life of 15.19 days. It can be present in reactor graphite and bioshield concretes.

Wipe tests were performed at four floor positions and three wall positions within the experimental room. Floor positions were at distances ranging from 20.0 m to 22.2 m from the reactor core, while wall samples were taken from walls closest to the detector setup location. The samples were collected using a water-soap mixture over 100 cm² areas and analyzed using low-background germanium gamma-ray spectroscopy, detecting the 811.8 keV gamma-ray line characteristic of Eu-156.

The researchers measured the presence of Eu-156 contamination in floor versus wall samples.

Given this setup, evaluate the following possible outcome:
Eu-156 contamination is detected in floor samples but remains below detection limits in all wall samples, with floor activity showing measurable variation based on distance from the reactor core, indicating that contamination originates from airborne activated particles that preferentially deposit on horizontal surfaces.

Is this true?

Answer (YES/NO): NO